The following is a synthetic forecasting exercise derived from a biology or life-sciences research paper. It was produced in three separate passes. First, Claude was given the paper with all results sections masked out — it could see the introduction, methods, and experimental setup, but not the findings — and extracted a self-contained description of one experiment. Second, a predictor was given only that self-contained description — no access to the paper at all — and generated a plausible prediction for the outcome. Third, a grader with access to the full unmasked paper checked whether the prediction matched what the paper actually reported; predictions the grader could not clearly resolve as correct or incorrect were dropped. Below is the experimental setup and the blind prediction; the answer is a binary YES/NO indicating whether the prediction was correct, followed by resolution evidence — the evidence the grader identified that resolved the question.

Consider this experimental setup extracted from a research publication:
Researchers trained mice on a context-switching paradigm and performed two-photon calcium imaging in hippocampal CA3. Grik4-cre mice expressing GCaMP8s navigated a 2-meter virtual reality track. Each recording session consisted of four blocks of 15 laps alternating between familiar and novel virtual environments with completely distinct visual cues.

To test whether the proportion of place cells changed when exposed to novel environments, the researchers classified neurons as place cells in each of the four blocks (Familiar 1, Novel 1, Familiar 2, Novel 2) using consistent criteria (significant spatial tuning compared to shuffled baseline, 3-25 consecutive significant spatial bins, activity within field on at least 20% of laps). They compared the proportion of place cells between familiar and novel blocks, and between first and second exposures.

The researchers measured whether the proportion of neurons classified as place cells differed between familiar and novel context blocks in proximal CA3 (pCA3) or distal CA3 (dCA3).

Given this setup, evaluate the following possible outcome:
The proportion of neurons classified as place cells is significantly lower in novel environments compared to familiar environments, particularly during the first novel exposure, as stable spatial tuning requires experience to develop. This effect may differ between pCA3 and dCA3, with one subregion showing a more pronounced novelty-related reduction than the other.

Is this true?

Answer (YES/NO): NO